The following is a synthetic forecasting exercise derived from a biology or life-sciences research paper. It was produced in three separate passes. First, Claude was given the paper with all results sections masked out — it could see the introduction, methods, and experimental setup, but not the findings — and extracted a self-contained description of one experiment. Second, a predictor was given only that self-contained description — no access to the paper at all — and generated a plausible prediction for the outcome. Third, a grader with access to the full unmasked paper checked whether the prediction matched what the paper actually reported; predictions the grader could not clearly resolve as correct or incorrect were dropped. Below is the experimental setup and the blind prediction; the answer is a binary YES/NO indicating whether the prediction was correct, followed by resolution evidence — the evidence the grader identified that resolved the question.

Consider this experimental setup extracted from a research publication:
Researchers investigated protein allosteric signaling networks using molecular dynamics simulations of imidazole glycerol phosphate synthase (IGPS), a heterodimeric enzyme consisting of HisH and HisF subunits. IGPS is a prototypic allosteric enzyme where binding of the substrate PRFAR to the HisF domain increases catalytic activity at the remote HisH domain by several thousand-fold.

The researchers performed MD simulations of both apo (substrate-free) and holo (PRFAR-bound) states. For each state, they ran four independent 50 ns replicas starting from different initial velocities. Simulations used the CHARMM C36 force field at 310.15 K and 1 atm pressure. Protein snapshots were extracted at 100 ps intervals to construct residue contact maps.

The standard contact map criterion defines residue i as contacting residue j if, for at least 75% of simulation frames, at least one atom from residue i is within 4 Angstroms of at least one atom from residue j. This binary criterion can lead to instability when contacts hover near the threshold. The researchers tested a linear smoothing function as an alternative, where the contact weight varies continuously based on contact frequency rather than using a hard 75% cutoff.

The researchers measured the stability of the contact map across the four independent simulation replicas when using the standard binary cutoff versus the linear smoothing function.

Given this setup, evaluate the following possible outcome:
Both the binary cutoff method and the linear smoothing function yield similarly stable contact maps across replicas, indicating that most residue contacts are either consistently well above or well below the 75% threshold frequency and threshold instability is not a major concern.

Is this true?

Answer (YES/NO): NO